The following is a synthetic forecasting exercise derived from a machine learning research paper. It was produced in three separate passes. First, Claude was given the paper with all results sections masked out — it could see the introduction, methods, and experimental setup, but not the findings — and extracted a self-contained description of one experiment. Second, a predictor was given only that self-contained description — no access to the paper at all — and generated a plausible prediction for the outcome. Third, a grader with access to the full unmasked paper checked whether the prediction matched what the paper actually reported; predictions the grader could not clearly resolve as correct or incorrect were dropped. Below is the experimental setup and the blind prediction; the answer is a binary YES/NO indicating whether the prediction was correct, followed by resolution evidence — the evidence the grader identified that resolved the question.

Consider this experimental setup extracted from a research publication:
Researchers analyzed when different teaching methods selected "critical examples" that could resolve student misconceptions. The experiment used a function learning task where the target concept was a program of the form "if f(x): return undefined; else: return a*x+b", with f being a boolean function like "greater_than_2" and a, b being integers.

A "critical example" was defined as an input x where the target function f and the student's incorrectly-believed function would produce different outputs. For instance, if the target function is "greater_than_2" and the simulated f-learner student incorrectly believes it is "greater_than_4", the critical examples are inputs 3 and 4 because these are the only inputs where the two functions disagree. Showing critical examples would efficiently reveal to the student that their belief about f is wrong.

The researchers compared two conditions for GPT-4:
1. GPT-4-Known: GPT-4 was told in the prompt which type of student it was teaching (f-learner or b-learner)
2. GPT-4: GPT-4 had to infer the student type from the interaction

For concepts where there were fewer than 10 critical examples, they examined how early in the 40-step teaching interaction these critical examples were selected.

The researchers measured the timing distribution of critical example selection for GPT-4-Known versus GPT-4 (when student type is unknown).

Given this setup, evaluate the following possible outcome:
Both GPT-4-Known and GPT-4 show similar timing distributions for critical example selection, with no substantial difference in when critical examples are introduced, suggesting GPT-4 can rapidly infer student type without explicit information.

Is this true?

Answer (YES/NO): NO